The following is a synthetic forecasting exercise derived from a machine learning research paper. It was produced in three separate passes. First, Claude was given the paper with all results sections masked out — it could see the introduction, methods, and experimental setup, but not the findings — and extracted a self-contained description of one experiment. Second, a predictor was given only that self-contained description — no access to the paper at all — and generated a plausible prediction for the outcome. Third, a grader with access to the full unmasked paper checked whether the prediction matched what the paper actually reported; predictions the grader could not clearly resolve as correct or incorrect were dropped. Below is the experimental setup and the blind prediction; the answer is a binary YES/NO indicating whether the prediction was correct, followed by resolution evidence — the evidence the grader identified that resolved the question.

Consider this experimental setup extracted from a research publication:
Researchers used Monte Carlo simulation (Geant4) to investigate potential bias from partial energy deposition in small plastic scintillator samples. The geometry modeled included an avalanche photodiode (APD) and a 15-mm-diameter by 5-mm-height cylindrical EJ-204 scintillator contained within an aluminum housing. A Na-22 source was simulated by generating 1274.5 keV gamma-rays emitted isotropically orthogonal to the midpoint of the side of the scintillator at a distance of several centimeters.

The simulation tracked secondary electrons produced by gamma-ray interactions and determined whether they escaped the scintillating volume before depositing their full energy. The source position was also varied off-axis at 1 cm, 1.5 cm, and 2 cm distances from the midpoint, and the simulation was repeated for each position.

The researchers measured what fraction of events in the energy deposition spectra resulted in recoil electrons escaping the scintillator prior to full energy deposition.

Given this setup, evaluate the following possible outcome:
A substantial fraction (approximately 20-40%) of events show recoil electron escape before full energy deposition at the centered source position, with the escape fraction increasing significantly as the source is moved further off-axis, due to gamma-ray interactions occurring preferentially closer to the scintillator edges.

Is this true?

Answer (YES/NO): NO